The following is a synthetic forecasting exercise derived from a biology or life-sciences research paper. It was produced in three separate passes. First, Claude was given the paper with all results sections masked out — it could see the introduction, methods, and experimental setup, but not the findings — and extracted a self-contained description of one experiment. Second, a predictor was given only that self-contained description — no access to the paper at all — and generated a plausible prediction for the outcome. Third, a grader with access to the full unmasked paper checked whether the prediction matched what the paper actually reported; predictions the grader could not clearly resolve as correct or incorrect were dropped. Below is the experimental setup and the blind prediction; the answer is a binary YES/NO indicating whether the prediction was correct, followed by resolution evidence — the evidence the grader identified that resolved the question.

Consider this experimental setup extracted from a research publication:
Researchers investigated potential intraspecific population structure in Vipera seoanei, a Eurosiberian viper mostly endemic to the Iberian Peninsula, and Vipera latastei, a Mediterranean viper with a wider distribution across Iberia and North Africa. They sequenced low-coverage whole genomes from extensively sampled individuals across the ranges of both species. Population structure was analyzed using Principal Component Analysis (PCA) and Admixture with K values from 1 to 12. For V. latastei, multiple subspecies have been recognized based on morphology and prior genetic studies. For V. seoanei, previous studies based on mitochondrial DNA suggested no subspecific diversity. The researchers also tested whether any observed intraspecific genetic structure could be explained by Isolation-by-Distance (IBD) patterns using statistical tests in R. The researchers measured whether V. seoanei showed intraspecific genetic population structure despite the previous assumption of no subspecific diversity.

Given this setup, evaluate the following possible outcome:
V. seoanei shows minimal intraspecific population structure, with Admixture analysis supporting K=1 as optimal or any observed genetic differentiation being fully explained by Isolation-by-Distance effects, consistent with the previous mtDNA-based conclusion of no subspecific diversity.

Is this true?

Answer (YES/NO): NO